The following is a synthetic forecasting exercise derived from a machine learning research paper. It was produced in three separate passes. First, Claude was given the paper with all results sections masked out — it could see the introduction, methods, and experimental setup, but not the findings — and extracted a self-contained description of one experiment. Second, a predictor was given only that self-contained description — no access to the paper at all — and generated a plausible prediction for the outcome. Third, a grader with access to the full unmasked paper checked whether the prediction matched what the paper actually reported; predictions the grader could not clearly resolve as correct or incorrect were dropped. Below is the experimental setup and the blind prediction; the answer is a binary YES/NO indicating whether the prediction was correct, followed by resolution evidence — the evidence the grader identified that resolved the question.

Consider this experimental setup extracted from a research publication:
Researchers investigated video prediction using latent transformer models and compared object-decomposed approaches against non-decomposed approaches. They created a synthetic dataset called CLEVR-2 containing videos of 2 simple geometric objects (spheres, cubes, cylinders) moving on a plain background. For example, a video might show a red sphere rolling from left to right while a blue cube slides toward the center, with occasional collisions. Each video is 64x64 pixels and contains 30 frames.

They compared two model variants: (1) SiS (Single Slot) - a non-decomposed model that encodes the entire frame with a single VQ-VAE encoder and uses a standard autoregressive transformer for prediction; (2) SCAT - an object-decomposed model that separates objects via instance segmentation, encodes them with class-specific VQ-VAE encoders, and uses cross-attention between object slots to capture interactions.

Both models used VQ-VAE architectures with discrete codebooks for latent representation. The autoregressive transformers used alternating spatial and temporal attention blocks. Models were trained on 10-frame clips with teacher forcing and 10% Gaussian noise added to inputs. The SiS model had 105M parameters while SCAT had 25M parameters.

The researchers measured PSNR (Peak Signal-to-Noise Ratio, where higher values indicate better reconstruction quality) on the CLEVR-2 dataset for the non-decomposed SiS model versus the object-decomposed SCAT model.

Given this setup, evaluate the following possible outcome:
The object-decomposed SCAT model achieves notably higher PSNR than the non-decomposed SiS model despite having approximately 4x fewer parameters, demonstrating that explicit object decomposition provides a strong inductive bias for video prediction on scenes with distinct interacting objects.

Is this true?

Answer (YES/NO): NO